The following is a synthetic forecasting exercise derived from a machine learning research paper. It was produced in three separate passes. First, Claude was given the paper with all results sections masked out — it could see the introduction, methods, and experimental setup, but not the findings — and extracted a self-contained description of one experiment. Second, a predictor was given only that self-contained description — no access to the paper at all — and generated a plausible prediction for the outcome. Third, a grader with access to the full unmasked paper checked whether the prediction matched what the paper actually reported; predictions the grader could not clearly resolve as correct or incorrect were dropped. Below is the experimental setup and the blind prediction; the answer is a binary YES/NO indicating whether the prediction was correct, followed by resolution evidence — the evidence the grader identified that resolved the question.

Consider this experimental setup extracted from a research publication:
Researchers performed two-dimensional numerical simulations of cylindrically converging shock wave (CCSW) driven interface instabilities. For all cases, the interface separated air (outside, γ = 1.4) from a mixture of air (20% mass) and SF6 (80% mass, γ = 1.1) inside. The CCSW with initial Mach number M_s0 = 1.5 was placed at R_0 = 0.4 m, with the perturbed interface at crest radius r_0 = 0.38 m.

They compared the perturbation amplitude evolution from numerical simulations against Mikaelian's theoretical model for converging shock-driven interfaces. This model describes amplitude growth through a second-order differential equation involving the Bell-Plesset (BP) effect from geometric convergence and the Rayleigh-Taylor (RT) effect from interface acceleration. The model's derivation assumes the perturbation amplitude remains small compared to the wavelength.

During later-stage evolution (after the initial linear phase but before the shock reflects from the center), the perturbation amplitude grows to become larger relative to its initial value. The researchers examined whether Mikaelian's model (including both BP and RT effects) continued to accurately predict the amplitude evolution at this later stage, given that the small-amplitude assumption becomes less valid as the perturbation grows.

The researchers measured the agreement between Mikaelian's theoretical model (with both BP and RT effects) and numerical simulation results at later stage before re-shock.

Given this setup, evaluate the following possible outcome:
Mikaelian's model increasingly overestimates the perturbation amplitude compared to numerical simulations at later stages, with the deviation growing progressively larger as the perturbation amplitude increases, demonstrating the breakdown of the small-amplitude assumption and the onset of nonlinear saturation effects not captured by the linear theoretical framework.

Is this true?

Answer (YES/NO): NO